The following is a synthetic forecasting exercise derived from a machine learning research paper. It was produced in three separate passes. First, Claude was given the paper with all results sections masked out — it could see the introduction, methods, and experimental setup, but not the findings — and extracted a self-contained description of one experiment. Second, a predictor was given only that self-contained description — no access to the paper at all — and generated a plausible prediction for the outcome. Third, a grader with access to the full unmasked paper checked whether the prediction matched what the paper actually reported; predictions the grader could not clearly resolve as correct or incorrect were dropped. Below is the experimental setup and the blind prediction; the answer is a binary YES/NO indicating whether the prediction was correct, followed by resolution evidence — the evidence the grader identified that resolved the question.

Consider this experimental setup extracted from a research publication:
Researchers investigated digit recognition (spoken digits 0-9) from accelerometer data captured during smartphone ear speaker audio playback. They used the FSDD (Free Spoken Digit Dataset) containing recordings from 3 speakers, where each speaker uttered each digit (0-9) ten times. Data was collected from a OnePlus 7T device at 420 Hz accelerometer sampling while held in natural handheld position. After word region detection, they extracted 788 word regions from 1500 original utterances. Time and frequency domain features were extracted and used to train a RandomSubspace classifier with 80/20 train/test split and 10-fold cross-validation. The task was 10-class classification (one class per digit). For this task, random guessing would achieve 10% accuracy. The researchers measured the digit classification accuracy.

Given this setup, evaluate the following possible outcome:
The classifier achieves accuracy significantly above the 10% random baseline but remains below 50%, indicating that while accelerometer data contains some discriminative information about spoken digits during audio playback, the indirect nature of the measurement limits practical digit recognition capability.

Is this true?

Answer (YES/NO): NO